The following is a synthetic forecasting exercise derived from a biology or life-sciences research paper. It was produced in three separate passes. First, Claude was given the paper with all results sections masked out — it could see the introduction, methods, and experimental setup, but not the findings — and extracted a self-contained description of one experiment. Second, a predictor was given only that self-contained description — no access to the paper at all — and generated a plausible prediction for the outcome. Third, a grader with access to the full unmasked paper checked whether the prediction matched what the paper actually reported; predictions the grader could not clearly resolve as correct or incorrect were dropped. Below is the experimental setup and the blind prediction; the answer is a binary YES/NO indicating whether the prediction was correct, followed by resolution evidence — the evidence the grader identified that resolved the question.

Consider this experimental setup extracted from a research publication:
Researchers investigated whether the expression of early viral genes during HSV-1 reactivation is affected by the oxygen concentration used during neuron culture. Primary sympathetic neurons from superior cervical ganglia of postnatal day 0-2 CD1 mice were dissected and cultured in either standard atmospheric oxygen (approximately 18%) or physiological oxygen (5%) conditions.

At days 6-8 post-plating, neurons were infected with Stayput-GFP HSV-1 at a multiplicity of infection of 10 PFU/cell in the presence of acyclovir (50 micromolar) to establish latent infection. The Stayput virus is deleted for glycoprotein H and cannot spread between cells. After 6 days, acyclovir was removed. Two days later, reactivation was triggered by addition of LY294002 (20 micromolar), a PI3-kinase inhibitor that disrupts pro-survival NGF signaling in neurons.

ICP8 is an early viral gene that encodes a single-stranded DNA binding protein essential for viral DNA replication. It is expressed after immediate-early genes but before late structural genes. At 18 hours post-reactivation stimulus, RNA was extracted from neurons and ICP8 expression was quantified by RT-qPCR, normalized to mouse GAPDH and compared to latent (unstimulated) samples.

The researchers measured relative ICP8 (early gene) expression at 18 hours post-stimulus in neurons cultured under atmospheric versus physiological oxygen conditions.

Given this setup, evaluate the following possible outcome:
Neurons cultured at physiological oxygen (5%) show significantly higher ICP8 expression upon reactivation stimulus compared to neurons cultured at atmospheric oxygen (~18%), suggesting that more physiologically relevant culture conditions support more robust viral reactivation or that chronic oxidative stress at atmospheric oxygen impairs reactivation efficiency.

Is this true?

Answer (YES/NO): NO